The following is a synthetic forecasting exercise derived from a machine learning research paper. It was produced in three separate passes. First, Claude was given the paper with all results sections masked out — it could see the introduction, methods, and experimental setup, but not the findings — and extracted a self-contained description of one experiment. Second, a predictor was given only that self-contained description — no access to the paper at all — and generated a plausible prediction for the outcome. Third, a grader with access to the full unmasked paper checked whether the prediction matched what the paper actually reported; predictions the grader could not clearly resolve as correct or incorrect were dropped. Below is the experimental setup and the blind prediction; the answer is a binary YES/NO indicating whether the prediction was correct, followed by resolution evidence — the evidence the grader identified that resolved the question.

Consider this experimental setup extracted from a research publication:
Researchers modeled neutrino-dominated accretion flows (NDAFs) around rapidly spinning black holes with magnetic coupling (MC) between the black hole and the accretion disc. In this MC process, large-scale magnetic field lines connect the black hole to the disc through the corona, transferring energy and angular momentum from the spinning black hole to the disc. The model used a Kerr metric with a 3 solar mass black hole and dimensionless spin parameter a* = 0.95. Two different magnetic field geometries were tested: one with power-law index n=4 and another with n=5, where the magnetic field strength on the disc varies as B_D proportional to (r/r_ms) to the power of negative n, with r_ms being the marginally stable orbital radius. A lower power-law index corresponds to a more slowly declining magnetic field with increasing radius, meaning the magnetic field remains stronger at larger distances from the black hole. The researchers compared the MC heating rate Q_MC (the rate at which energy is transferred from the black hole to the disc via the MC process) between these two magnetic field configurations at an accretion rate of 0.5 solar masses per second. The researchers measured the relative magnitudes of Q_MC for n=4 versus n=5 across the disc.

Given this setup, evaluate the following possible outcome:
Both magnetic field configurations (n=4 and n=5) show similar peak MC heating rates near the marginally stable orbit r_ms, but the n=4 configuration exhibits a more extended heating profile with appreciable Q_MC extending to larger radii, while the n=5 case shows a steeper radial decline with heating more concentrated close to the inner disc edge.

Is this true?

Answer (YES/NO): NO